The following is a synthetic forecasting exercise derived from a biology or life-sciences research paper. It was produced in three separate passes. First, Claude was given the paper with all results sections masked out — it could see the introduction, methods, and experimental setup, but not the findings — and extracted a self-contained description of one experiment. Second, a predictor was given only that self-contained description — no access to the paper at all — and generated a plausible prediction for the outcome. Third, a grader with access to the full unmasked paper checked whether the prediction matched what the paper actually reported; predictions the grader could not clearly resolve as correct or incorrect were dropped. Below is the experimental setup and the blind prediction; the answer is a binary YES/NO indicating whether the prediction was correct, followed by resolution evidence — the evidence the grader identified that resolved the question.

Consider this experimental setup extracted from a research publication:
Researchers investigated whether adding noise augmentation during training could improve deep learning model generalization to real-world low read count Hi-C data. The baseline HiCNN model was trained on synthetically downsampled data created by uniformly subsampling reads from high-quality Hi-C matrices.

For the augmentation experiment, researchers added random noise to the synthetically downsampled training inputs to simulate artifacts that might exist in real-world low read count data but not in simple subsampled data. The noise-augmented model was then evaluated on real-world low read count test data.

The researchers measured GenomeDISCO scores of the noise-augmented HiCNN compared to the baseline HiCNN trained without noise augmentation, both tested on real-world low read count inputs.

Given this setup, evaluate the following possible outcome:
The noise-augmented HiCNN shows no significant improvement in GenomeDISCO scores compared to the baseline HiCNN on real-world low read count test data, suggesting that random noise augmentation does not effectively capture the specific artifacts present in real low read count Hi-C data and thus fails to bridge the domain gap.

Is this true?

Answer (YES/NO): NO